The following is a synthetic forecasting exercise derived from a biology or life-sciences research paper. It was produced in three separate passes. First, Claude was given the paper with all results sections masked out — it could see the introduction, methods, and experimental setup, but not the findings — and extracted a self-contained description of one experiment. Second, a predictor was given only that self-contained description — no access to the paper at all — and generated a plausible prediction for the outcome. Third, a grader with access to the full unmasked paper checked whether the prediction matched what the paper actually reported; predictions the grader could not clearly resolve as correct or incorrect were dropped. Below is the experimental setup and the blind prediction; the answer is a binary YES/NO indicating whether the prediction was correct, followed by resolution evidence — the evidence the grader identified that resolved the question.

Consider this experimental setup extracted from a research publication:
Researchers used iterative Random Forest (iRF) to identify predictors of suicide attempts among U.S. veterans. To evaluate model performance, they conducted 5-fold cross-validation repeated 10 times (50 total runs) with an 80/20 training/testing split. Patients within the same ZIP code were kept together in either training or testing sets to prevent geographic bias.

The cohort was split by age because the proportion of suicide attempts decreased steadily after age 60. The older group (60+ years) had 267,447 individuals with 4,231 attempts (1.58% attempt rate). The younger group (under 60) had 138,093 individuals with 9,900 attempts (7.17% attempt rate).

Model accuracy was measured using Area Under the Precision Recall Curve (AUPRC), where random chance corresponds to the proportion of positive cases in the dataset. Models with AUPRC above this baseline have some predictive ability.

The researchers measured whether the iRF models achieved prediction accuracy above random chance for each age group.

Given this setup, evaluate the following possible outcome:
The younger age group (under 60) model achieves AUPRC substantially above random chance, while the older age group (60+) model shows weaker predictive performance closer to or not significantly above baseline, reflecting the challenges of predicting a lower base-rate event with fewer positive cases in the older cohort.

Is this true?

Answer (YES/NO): NO